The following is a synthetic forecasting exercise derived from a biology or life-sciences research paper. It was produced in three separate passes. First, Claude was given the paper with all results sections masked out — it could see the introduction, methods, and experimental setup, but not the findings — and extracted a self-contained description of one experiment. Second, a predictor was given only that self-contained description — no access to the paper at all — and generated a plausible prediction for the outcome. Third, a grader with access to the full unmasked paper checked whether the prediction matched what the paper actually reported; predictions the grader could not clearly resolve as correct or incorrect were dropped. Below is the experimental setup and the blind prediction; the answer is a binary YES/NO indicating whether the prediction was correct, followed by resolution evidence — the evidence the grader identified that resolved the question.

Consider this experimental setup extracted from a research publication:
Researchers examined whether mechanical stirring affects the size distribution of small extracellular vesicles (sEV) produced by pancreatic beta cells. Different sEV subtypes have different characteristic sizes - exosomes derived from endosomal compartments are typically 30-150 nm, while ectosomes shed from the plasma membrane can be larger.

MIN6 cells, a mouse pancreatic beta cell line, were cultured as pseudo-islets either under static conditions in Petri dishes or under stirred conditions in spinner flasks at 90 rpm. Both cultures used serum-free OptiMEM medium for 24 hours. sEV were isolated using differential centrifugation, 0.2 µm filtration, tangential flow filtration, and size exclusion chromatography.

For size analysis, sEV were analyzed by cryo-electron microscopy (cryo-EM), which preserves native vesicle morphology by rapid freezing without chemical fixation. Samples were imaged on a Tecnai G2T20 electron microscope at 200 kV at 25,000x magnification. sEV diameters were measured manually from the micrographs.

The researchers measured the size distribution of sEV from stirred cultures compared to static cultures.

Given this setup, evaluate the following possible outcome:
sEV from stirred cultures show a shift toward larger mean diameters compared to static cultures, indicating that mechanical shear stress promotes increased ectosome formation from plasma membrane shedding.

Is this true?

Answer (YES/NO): YES